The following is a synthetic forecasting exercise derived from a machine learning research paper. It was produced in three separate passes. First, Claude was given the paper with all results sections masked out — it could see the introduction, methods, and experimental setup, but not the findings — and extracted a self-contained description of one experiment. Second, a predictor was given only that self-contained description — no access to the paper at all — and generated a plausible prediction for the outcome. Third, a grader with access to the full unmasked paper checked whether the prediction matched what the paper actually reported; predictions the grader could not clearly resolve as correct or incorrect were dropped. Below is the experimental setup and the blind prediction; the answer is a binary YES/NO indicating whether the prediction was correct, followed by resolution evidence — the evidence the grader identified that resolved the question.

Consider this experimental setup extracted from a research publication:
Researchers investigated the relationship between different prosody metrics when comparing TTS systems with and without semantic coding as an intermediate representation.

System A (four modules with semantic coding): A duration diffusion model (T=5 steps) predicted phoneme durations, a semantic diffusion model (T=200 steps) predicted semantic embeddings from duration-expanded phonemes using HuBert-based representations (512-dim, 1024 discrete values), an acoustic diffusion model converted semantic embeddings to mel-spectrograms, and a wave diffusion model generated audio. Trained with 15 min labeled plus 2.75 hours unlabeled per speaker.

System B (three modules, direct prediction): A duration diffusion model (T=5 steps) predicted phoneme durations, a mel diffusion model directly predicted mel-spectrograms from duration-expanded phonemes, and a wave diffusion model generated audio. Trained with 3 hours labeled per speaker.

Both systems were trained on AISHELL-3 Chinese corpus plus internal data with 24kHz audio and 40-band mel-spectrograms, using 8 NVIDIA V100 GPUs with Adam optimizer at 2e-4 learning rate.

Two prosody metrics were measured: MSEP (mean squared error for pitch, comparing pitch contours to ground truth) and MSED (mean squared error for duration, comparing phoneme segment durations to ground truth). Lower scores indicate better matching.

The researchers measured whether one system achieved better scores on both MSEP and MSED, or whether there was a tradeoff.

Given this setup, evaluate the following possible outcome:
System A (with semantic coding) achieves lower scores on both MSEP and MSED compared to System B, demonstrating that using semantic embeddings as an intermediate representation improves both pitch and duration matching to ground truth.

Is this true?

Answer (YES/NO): NO